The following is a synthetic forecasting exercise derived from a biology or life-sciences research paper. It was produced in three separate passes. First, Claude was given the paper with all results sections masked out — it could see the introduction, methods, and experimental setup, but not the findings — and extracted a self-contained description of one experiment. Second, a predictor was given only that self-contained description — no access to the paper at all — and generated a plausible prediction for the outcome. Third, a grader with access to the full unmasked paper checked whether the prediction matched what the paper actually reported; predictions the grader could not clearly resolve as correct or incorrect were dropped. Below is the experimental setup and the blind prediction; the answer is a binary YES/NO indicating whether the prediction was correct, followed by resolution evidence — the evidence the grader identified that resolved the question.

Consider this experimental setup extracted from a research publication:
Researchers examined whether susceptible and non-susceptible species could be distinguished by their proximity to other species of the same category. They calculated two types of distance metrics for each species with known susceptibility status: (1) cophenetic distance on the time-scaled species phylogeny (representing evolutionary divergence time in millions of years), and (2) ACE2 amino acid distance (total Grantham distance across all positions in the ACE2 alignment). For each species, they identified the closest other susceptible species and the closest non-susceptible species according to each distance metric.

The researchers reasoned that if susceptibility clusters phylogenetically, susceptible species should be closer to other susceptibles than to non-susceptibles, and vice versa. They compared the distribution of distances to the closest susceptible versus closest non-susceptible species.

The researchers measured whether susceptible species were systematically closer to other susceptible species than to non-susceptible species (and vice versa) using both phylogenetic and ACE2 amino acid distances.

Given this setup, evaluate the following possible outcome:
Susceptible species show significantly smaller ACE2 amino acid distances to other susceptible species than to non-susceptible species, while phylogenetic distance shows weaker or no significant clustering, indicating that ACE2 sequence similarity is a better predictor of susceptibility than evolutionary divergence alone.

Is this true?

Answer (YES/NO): NO